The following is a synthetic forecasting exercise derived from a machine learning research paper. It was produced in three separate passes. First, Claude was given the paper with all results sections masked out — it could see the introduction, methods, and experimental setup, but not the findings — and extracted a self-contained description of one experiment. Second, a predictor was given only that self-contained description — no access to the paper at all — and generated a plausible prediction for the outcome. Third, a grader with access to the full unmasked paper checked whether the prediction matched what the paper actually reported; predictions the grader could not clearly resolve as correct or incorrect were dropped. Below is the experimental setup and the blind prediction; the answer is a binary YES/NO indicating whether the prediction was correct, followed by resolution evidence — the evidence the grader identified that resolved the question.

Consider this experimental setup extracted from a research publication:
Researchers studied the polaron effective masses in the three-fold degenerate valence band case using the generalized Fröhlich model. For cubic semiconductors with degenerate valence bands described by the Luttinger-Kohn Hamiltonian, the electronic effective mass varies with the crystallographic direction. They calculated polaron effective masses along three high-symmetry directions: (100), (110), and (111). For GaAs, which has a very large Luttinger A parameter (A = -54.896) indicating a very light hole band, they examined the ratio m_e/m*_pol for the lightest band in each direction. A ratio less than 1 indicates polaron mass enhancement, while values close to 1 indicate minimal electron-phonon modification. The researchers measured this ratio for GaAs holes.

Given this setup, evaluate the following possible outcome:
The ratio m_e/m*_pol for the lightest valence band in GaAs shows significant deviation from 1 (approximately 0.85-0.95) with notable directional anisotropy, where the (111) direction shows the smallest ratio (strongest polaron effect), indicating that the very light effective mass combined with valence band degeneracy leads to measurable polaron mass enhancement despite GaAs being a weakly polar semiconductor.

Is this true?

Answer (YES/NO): NO